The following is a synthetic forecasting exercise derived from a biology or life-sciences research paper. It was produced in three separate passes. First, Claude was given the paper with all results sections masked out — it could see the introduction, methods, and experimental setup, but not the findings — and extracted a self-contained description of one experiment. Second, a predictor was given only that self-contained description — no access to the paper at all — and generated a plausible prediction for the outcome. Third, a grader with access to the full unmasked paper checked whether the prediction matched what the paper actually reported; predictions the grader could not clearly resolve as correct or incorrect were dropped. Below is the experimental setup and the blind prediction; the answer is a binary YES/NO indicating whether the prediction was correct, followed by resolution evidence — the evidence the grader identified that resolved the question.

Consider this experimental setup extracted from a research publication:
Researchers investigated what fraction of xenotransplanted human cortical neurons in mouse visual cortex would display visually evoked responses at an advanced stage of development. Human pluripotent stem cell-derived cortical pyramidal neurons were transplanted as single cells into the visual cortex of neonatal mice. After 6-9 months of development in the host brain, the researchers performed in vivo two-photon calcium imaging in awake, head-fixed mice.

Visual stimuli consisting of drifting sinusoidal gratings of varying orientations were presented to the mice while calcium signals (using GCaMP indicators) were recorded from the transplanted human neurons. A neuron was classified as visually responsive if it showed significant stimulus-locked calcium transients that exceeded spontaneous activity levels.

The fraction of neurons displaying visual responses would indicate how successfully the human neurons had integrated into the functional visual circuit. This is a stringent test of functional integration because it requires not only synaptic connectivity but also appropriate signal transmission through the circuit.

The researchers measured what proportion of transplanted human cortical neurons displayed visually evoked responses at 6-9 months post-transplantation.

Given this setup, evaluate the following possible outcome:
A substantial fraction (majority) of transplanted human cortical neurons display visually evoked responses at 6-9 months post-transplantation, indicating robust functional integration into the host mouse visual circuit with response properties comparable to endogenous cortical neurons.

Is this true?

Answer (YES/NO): NO